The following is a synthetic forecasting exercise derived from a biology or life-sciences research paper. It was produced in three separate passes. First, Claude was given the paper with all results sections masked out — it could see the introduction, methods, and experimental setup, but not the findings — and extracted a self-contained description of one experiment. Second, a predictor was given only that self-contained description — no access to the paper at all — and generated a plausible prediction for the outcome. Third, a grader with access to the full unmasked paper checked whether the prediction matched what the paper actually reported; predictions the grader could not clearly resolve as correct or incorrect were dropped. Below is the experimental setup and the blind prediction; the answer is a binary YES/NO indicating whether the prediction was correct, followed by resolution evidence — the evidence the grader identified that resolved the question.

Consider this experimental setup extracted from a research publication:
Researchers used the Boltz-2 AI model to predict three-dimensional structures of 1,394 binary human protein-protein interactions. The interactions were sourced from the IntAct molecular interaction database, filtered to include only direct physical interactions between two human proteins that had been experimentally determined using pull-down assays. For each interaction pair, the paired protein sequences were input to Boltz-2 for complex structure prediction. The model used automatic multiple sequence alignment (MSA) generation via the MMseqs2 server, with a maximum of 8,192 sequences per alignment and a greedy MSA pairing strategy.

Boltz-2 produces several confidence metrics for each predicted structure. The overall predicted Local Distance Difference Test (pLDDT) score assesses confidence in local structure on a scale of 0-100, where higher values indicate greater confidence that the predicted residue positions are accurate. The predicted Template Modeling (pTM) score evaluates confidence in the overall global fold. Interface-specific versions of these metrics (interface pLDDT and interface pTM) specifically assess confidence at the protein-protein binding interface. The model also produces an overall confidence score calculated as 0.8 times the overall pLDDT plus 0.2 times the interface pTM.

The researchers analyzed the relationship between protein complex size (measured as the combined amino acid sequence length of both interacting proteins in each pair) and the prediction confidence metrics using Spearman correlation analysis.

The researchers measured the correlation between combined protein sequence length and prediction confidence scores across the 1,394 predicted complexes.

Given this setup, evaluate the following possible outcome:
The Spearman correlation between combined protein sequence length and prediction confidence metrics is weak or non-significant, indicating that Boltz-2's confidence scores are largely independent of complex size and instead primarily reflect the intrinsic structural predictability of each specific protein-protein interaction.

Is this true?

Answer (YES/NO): NO